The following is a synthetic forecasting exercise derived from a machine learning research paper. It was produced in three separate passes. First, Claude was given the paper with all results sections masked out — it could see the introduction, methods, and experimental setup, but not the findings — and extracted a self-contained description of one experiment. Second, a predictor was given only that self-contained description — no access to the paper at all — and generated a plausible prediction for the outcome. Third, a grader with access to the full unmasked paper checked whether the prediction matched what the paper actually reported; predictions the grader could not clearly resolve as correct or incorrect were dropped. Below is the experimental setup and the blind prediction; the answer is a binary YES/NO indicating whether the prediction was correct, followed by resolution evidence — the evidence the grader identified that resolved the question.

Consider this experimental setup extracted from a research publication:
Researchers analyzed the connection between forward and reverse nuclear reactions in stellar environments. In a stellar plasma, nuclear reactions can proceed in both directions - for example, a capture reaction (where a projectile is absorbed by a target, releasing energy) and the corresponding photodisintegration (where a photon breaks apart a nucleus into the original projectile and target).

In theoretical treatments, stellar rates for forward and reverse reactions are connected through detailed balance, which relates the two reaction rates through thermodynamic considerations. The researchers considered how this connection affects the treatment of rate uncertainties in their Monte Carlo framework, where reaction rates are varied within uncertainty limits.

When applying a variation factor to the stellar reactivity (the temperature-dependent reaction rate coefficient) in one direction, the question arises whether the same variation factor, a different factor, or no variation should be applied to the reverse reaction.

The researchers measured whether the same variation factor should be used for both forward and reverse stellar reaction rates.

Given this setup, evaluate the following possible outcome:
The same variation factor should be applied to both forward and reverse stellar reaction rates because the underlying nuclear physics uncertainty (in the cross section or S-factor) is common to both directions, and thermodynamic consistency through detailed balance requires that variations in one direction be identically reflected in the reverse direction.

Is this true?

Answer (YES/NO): YES